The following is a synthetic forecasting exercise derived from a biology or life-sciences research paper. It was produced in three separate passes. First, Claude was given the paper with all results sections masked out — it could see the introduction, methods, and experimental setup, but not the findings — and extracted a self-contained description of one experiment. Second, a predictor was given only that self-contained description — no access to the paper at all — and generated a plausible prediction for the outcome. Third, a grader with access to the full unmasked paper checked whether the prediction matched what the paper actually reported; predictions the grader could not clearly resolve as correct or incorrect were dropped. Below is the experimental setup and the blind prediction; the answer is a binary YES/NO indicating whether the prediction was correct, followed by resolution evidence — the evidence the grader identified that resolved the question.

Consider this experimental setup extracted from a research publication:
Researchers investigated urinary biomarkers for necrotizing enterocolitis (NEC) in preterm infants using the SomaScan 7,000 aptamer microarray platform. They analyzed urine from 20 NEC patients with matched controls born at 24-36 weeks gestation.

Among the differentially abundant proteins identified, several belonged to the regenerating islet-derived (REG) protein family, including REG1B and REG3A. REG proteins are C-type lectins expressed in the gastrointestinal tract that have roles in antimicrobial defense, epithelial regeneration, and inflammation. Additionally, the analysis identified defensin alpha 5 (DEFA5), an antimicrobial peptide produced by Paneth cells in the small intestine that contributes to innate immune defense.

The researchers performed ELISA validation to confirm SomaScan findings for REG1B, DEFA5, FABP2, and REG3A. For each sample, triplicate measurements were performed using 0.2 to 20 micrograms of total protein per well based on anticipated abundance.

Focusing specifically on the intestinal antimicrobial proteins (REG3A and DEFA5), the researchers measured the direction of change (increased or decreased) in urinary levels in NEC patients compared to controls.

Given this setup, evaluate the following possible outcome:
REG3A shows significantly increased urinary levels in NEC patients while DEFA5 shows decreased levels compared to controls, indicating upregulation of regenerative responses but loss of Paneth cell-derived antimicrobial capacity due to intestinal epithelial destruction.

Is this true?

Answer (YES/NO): NO